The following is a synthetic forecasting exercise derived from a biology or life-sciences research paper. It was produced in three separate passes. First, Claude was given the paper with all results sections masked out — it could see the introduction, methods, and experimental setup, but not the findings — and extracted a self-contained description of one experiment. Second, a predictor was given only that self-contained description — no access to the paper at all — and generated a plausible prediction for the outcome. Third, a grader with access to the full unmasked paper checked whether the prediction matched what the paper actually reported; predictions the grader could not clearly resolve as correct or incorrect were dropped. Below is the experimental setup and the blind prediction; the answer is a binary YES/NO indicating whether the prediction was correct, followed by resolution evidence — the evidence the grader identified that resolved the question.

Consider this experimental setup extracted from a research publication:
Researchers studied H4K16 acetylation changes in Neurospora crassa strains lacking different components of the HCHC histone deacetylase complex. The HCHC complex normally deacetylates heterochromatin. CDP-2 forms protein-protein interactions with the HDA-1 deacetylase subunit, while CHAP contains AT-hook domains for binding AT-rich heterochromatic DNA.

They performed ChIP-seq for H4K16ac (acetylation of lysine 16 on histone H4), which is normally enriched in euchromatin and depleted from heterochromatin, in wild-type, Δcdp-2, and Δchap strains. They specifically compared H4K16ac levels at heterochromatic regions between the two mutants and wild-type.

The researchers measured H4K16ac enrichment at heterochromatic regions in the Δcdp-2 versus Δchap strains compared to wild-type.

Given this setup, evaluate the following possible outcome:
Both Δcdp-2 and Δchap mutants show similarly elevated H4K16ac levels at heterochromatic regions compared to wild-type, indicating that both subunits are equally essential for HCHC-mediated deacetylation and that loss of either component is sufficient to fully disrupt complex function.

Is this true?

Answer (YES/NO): NO